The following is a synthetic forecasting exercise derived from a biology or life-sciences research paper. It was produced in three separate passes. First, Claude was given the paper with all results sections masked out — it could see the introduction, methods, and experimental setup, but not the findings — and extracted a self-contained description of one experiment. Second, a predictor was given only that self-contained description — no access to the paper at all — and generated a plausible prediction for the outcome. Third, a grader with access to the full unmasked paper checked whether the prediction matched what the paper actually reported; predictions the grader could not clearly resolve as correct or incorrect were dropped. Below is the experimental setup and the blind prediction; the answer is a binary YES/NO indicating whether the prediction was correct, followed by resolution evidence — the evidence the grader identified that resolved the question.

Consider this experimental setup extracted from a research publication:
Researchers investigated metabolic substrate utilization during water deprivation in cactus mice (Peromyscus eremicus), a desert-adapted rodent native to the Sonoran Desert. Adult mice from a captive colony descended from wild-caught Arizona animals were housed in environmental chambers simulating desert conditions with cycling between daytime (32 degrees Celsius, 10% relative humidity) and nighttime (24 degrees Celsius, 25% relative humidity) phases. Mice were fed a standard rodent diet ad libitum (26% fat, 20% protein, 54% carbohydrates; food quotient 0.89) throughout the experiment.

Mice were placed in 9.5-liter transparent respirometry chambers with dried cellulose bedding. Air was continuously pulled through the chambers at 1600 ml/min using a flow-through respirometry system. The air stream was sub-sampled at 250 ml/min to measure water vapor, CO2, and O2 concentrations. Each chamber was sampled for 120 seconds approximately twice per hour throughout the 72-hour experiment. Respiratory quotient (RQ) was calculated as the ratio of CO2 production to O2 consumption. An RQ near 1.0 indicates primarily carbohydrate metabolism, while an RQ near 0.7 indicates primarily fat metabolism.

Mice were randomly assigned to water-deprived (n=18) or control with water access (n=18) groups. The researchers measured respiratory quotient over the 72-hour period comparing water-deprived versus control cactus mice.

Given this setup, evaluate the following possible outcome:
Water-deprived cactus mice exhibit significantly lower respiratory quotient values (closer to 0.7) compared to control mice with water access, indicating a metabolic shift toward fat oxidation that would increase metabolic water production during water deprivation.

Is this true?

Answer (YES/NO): NO